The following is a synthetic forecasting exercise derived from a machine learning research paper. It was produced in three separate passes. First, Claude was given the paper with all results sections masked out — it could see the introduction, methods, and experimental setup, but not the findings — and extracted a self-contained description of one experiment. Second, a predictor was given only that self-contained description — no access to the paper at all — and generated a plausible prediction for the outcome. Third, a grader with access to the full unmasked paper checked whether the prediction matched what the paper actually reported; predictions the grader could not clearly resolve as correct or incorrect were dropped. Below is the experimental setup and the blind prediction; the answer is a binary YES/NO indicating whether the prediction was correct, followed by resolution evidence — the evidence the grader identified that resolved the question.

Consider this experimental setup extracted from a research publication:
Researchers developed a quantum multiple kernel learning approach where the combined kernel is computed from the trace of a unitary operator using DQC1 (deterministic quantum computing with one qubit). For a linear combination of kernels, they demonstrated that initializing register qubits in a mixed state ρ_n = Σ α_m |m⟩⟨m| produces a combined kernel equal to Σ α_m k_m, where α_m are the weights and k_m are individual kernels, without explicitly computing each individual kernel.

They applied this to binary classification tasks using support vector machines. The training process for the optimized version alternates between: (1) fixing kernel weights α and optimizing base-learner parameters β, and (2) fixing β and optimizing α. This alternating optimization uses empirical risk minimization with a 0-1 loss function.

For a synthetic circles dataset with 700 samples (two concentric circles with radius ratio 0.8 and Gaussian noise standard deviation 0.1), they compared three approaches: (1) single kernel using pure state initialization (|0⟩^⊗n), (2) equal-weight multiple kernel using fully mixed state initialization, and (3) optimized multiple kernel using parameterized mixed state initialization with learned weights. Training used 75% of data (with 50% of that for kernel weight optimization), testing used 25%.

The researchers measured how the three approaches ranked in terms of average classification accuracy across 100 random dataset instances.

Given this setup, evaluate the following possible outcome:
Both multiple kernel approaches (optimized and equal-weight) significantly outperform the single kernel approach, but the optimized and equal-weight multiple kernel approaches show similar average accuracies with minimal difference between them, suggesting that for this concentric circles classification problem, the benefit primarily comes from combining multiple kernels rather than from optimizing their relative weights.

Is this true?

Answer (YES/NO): NO